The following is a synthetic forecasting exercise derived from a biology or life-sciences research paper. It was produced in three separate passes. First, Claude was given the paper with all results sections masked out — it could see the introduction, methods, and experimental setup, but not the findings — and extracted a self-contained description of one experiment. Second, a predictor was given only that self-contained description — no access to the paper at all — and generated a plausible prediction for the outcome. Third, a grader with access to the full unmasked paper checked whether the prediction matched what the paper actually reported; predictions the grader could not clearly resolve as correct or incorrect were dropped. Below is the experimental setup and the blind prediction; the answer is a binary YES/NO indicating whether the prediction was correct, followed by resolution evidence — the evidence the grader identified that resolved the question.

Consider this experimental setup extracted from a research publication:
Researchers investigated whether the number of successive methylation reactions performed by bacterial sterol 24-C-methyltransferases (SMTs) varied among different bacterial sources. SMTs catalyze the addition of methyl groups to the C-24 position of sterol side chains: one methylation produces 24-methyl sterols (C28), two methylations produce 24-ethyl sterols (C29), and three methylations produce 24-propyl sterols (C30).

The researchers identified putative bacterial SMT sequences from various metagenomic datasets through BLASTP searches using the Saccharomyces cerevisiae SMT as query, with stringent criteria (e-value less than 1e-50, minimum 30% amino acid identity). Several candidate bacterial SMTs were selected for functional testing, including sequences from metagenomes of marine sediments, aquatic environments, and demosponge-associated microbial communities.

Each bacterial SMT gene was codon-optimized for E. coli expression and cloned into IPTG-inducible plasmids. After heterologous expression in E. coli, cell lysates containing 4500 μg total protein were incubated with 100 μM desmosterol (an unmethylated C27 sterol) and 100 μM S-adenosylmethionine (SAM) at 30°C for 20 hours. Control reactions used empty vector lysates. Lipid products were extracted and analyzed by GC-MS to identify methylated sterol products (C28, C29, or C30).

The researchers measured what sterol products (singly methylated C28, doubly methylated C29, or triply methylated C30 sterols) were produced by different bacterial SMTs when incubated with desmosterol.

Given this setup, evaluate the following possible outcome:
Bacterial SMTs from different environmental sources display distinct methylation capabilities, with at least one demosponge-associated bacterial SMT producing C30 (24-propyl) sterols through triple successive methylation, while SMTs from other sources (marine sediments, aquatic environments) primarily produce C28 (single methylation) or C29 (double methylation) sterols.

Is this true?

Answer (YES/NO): YES